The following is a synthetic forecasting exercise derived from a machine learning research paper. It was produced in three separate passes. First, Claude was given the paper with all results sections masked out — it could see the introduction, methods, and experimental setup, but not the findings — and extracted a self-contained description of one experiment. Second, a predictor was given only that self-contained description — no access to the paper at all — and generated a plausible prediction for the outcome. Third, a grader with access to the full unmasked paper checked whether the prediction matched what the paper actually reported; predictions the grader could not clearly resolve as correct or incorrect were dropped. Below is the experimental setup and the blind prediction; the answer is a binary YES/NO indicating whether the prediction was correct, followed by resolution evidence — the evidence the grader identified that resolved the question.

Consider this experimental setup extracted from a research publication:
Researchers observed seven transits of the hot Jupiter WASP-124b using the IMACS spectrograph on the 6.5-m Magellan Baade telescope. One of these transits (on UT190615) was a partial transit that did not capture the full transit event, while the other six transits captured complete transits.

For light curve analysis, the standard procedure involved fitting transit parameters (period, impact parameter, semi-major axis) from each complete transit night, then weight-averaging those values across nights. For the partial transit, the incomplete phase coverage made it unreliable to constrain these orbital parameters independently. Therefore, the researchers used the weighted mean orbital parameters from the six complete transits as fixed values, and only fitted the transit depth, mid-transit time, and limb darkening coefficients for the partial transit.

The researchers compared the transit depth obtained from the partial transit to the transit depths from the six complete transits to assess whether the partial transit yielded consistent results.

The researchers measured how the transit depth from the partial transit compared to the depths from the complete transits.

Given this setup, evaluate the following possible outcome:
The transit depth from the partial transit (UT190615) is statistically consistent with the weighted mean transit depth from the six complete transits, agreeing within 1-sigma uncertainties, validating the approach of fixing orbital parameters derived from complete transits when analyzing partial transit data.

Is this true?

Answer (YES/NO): NO